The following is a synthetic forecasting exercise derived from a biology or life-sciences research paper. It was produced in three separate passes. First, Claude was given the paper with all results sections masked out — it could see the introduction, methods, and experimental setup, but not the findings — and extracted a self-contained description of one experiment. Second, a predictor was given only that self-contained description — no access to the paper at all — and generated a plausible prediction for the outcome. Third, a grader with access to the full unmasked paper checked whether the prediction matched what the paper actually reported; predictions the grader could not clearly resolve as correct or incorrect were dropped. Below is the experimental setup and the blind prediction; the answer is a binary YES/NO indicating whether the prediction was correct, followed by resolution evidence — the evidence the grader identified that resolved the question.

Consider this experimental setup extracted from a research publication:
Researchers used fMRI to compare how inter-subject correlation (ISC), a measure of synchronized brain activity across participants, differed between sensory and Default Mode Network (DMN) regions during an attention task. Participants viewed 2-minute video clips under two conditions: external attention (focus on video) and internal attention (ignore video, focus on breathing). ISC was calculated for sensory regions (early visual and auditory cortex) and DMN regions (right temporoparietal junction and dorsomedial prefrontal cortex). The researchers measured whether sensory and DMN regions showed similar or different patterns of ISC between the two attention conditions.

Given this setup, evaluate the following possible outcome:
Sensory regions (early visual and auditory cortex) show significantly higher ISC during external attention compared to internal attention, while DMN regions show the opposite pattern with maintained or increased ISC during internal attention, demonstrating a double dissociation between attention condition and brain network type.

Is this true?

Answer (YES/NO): NO